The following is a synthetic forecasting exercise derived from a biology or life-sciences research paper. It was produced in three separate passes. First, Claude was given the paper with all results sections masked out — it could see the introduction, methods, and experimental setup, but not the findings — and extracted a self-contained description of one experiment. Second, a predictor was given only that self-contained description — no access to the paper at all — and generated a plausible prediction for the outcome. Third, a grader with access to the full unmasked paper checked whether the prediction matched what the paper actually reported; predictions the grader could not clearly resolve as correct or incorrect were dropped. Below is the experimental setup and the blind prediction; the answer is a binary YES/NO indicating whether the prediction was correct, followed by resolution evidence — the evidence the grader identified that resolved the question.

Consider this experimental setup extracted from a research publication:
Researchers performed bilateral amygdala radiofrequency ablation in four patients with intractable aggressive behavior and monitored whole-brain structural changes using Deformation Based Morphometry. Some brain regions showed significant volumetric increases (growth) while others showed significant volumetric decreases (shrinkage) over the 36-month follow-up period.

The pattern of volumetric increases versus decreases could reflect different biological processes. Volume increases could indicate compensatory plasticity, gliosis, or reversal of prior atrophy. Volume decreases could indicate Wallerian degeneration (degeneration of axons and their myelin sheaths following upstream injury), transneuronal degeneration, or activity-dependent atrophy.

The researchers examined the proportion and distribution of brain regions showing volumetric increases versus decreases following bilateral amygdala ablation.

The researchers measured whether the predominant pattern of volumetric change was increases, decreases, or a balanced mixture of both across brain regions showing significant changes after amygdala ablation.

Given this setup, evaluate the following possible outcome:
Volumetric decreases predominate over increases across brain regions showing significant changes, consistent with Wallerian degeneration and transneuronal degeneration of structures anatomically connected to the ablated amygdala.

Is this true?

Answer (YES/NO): NO